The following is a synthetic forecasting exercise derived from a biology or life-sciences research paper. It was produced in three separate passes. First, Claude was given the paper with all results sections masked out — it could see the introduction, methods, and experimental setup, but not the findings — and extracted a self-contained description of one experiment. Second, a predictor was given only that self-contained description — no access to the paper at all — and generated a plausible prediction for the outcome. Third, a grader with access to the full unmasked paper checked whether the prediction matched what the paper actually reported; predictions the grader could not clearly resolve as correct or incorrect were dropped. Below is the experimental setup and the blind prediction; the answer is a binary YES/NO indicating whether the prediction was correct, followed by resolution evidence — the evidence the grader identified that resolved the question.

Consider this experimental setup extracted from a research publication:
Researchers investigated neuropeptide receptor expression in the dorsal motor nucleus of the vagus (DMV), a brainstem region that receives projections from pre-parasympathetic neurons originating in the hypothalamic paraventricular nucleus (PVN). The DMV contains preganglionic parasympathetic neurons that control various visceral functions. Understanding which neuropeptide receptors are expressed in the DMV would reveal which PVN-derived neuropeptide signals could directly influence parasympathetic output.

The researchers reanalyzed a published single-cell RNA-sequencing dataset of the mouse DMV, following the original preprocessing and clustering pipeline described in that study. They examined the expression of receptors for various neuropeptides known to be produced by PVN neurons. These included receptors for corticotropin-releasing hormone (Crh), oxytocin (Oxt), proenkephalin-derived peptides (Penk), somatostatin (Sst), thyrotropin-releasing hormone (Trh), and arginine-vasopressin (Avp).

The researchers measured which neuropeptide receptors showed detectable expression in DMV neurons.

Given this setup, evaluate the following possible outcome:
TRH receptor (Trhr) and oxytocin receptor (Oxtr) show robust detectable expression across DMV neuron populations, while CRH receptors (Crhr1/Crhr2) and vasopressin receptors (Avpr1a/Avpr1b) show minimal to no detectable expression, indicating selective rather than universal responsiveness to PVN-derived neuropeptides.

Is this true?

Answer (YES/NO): NO